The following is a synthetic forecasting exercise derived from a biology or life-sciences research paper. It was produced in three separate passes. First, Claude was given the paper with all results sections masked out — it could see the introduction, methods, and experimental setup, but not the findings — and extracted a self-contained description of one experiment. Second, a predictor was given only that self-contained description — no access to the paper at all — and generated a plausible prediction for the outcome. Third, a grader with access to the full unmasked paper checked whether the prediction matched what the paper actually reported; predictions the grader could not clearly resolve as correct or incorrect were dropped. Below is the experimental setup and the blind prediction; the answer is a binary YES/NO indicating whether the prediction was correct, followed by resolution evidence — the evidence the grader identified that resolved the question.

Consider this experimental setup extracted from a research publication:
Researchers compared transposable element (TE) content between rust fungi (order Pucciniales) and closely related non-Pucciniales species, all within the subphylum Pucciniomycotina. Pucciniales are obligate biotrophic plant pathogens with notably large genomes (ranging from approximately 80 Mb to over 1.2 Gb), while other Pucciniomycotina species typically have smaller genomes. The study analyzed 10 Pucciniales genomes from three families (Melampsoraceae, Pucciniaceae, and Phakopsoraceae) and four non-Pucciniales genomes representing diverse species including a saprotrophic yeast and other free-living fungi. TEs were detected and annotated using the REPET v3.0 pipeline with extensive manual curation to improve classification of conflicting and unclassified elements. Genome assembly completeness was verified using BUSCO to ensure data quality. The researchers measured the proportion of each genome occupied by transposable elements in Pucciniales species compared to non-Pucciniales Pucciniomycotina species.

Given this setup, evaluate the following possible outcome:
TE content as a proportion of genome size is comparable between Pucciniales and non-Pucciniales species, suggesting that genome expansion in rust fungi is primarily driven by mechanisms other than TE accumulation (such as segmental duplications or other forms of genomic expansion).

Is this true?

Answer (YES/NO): NO